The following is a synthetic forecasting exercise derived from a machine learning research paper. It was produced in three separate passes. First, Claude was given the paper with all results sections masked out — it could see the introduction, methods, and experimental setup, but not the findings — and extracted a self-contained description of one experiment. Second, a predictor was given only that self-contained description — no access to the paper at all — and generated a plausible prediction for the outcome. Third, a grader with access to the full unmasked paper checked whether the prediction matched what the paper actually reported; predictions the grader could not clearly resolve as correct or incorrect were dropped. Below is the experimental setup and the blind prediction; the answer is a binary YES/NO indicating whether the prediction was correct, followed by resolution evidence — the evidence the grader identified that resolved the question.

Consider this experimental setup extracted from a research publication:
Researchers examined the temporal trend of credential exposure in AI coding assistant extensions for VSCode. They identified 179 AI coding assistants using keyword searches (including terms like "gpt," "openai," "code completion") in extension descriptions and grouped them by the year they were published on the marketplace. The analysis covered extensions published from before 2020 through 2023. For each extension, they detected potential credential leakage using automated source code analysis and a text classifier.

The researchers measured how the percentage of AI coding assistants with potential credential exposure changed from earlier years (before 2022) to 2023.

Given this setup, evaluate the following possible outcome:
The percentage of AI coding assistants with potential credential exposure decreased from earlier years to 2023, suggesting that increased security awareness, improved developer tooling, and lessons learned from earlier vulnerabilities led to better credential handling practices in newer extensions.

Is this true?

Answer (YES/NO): NO